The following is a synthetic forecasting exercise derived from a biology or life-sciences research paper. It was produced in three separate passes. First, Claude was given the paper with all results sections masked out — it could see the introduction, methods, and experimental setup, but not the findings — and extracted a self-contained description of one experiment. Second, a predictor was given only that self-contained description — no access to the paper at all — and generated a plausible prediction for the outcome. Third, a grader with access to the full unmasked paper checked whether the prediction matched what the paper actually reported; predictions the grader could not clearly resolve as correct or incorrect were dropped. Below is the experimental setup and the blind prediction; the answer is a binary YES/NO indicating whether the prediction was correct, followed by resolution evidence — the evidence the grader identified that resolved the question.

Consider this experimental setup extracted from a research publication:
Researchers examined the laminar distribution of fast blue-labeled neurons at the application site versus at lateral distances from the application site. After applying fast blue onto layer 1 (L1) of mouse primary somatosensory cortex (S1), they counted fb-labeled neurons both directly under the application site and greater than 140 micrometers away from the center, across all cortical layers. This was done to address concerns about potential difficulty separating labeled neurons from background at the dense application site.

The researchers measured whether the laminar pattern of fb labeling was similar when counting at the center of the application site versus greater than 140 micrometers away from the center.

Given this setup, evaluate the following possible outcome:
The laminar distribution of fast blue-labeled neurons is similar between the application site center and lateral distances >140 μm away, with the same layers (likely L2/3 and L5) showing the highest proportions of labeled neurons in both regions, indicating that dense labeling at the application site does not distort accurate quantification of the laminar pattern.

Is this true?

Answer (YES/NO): YES